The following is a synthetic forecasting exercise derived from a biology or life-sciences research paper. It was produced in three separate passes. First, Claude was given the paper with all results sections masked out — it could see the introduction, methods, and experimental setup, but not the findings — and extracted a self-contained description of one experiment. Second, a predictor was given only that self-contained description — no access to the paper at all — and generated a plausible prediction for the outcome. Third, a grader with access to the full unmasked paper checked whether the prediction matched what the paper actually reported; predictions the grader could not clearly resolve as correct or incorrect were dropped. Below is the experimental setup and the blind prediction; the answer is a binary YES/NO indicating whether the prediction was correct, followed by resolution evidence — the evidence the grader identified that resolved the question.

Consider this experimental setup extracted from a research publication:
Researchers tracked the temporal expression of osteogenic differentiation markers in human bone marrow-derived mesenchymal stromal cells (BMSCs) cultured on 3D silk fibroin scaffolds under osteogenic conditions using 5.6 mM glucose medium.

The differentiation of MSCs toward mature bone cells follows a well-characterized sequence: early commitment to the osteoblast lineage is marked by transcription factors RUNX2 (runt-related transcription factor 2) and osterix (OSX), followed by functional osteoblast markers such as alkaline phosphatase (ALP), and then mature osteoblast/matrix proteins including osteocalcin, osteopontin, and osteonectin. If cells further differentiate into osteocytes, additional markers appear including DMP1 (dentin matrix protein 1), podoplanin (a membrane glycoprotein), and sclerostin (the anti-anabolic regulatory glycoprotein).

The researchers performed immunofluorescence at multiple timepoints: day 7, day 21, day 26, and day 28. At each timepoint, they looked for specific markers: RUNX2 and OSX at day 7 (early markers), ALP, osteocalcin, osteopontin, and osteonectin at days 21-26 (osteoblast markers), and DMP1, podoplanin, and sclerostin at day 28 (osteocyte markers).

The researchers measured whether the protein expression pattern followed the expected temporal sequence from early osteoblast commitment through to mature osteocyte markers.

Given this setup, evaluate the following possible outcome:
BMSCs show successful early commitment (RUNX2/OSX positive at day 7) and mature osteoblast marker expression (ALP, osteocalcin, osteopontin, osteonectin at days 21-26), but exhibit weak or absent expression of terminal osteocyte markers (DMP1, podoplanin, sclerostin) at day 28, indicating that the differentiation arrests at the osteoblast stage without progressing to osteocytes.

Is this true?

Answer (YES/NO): NO